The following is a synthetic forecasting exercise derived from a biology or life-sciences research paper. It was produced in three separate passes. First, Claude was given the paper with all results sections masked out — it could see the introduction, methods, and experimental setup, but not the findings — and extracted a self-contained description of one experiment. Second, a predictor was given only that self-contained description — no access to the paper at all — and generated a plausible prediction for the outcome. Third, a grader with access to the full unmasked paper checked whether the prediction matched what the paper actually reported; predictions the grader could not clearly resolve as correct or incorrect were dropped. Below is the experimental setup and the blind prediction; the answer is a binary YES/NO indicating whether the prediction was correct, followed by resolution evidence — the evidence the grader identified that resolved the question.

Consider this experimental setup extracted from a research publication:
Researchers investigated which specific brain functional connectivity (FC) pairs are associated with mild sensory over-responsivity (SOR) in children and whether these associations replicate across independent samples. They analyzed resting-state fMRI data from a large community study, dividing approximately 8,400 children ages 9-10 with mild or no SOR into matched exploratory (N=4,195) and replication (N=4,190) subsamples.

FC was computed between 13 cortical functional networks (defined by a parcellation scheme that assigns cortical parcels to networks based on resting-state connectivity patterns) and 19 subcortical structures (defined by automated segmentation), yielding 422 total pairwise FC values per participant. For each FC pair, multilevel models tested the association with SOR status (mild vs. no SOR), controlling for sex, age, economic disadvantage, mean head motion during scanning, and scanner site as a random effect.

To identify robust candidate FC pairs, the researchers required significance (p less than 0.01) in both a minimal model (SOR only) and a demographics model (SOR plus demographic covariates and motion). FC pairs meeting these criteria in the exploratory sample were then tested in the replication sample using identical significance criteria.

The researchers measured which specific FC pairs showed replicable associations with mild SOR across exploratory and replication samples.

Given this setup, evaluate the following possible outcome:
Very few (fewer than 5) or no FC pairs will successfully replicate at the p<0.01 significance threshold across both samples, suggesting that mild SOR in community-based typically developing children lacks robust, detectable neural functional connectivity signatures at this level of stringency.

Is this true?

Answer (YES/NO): NO